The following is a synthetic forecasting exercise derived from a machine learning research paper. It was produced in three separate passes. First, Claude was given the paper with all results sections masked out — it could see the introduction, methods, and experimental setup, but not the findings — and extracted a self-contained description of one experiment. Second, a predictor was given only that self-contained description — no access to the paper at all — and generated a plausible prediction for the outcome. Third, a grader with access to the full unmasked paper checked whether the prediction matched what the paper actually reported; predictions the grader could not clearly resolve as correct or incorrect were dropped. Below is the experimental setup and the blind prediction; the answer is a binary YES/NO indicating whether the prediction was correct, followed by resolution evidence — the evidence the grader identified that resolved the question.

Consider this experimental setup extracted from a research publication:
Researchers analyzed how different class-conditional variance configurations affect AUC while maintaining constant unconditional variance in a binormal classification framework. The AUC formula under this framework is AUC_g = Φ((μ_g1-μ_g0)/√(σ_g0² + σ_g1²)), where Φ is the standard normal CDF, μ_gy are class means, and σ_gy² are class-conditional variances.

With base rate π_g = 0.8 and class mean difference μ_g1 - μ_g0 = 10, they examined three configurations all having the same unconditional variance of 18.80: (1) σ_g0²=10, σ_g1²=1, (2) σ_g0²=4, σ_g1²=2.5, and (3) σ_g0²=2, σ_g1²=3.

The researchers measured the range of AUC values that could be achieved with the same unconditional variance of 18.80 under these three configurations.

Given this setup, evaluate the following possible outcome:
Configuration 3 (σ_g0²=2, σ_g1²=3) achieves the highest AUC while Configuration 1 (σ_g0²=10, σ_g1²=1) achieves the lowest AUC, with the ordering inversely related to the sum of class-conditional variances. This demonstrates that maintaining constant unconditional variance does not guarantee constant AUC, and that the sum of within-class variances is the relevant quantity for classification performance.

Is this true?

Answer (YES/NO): YES